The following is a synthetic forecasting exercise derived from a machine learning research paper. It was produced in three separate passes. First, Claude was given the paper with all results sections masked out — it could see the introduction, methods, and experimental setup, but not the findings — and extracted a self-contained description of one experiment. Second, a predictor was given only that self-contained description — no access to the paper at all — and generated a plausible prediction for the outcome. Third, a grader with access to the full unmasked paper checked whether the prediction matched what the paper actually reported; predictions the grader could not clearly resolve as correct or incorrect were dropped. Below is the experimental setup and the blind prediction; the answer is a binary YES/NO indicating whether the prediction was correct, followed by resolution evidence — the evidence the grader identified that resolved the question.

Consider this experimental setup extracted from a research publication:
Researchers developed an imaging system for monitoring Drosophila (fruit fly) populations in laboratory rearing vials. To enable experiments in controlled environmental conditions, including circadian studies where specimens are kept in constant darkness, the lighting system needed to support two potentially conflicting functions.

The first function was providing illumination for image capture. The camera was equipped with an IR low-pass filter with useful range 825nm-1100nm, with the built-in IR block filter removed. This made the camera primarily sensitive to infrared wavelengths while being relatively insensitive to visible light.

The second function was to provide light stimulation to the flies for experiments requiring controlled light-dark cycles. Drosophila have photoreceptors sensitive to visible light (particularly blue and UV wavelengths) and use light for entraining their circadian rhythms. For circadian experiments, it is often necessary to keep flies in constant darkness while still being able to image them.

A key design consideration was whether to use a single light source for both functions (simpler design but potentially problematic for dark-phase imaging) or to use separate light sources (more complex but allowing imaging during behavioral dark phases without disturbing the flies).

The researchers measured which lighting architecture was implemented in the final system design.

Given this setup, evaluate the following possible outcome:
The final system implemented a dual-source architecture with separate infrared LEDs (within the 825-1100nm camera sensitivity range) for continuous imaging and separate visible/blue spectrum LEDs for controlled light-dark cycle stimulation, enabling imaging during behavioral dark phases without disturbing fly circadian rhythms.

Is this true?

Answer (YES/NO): YES